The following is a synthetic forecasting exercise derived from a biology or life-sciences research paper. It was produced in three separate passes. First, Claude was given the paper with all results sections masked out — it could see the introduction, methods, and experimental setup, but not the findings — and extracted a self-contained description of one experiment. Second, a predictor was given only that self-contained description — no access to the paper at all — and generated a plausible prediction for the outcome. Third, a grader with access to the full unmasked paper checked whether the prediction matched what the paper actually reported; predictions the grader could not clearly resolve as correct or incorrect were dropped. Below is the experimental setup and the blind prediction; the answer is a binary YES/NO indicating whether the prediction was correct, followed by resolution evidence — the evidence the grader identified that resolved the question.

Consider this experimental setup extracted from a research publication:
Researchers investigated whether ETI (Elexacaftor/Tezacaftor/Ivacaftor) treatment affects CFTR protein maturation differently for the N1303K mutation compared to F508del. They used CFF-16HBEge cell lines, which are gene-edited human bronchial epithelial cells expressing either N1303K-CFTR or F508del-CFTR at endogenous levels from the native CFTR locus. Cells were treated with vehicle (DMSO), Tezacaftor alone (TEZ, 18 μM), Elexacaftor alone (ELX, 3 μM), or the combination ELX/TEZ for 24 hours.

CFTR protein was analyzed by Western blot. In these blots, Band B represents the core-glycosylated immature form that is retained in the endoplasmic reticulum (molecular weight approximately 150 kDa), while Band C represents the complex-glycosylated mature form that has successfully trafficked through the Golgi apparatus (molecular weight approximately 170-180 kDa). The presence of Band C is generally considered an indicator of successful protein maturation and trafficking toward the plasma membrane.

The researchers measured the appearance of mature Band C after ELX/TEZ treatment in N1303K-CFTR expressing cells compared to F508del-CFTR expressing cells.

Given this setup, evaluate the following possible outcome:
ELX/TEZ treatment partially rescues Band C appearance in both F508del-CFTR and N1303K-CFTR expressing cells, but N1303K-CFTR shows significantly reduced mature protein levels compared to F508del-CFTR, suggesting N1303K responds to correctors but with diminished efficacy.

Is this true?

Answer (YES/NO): NO